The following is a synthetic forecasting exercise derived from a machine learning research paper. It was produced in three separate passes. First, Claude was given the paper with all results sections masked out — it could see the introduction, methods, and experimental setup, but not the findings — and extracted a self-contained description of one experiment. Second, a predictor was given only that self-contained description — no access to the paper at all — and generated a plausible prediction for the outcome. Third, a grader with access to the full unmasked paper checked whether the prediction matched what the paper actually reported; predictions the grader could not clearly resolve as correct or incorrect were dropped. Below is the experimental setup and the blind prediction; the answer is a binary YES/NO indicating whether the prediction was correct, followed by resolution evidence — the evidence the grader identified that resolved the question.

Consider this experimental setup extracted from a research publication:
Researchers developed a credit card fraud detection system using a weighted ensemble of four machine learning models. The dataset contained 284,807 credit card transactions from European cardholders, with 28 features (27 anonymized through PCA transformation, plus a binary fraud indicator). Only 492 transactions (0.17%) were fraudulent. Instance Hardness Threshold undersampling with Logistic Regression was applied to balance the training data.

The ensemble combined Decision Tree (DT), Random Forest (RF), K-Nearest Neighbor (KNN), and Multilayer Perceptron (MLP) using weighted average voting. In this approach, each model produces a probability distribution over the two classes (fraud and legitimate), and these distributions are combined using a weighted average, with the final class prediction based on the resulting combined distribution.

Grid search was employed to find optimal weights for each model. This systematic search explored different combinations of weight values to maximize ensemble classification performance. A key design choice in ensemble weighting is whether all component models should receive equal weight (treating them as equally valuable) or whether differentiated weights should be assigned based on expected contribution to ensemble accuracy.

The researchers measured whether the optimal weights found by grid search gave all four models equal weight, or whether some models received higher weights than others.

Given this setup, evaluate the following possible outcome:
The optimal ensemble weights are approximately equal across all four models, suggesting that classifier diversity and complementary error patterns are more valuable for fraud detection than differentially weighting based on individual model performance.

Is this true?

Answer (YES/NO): NO